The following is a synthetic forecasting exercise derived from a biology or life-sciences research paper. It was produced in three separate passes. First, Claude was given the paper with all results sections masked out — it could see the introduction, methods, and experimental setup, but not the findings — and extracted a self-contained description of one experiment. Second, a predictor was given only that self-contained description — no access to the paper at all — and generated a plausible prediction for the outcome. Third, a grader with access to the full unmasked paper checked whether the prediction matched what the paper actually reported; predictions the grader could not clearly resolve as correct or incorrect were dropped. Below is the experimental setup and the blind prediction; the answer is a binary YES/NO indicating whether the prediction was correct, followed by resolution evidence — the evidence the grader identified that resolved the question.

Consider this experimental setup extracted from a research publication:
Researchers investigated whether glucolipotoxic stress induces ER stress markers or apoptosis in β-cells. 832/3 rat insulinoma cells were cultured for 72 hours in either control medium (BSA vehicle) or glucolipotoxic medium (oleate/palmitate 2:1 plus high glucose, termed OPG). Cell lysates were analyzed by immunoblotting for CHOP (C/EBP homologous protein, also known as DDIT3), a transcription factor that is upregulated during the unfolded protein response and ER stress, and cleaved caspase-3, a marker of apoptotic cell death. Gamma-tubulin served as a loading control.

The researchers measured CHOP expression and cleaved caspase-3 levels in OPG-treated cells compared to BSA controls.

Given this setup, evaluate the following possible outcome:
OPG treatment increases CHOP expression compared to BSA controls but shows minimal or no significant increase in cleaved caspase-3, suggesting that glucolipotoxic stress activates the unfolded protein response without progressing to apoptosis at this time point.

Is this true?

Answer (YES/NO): NO